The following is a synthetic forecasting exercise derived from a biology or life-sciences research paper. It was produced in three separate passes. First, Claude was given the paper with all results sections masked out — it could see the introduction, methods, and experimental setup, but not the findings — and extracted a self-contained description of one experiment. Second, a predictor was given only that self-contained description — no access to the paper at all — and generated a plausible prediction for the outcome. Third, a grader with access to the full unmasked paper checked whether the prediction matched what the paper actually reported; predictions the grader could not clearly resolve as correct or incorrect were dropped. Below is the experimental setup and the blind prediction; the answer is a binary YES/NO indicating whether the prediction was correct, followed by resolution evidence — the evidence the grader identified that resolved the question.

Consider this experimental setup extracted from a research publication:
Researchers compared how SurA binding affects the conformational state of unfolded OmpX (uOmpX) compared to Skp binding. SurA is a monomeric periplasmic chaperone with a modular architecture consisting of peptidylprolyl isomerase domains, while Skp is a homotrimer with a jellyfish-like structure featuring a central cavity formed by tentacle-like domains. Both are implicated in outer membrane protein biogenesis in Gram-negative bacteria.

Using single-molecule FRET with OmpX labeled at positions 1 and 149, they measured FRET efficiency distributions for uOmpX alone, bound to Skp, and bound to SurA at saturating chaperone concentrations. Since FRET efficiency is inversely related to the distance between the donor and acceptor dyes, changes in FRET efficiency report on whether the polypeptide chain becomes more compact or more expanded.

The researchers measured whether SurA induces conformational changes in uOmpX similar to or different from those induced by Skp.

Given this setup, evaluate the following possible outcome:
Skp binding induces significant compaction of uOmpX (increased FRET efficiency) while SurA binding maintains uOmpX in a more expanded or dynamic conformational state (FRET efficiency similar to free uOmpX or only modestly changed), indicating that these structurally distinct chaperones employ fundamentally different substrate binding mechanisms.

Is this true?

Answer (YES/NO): NO